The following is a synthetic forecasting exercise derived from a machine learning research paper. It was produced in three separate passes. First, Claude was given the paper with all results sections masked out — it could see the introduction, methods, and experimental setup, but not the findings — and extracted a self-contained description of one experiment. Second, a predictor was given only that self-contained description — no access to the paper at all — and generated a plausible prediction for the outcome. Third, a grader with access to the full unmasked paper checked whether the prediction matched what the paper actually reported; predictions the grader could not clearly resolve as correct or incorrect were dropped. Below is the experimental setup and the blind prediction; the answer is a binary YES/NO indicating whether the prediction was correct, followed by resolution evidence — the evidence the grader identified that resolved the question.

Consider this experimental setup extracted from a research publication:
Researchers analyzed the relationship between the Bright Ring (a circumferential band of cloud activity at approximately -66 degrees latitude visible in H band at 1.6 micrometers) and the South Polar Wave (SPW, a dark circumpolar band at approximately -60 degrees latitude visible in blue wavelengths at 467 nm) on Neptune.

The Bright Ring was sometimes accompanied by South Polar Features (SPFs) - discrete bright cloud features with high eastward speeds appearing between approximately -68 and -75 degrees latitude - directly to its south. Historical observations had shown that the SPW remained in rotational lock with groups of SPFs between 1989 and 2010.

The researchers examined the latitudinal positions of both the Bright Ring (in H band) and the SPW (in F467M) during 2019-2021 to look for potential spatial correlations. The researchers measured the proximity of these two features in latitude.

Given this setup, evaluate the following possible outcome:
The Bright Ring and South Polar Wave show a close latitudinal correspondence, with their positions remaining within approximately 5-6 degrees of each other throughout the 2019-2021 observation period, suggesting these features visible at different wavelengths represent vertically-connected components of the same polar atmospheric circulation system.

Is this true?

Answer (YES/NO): NO